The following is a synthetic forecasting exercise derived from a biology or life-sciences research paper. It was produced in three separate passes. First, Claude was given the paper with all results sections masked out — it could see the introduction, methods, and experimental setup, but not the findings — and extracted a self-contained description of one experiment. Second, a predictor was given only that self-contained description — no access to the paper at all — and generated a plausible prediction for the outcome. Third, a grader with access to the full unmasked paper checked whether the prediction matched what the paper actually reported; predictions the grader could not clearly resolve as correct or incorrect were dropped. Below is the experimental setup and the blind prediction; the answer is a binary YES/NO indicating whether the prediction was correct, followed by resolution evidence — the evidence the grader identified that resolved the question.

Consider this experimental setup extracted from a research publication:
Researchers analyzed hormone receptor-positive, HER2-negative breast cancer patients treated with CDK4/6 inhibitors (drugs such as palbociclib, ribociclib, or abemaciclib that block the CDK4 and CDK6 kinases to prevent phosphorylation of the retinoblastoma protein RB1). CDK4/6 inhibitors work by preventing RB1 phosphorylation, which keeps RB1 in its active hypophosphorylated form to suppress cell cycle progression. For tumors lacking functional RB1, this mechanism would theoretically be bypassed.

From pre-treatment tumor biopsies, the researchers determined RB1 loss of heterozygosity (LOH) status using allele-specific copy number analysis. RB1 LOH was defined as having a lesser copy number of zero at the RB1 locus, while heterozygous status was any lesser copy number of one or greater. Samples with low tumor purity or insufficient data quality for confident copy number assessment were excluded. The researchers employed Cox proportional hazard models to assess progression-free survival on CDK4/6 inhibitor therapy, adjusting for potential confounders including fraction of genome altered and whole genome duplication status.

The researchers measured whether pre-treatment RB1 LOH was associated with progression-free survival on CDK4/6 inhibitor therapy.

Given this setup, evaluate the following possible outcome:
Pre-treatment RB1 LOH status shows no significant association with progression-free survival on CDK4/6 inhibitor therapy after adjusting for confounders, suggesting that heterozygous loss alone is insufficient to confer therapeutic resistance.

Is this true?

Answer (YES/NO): NO